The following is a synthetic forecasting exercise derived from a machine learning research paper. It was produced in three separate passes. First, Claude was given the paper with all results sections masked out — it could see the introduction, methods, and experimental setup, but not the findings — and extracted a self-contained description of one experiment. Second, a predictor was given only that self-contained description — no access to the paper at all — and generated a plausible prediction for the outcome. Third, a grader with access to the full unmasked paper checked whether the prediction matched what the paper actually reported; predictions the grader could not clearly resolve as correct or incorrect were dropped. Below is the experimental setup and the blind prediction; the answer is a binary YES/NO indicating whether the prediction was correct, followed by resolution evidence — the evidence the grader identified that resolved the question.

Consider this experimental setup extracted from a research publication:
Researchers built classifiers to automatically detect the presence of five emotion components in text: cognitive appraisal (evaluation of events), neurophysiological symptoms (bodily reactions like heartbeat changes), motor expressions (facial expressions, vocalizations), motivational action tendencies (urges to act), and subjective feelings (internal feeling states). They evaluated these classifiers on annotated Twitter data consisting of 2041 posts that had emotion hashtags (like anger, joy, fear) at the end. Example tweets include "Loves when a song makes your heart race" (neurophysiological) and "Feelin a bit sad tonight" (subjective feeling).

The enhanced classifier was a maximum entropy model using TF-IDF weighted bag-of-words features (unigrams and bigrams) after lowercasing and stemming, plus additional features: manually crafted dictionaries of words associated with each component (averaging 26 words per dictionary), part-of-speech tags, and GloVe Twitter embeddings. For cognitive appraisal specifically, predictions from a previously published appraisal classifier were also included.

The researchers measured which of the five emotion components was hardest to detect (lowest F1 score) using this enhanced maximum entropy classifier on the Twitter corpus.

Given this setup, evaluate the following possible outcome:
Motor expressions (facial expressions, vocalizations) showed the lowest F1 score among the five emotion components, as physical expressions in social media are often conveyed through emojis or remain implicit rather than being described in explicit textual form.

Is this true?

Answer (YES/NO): NO